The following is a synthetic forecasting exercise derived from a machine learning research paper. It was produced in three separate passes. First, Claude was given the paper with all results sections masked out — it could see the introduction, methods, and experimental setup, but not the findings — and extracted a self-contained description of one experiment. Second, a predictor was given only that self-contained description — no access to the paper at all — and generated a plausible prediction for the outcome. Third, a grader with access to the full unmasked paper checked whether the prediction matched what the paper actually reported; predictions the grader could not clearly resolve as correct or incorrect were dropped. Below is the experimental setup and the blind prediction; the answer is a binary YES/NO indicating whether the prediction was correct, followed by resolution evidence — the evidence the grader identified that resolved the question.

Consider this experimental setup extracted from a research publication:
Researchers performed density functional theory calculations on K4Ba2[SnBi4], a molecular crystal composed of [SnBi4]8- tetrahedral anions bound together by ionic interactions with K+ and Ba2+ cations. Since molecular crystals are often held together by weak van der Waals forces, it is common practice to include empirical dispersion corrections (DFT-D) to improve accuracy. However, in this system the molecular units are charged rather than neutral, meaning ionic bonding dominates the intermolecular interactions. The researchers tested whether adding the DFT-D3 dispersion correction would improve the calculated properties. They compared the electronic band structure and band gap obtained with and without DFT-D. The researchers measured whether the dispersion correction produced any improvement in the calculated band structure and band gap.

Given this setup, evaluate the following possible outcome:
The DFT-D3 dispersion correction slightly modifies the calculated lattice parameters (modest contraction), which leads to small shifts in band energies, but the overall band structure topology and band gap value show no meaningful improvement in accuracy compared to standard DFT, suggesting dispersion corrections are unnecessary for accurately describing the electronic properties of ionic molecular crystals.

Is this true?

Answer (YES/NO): NO